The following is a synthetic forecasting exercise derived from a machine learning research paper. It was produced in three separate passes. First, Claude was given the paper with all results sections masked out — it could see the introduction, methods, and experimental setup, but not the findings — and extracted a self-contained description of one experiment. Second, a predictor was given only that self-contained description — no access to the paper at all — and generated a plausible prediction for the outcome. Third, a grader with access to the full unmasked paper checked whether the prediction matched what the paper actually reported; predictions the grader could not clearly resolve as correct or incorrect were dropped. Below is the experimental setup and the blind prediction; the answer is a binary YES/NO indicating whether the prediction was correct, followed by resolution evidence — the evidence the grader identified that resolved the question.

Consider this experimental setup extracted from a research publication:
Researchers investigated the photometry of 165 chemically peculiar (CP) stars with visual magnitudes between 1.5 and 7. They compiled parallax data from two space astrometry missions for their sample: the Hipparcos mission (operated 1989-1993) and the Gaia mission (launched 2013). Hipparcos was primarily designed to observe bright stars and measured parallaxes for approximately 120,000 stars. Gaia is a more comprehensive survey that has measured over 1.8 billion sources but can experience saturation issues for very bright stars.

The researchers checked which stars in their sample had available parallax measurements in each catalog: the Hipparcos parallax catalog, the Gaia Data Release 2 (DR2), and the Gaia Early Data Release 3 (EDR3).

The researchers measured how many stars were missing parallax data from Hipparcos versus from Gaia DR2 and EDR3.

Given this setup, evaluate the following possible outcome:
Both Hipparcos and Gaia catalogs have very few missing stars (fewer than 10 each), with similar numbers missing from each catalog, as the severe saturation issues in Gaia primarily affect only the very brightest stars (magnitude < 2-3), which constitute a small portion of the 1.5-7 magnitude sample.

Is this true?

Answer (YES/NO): NO